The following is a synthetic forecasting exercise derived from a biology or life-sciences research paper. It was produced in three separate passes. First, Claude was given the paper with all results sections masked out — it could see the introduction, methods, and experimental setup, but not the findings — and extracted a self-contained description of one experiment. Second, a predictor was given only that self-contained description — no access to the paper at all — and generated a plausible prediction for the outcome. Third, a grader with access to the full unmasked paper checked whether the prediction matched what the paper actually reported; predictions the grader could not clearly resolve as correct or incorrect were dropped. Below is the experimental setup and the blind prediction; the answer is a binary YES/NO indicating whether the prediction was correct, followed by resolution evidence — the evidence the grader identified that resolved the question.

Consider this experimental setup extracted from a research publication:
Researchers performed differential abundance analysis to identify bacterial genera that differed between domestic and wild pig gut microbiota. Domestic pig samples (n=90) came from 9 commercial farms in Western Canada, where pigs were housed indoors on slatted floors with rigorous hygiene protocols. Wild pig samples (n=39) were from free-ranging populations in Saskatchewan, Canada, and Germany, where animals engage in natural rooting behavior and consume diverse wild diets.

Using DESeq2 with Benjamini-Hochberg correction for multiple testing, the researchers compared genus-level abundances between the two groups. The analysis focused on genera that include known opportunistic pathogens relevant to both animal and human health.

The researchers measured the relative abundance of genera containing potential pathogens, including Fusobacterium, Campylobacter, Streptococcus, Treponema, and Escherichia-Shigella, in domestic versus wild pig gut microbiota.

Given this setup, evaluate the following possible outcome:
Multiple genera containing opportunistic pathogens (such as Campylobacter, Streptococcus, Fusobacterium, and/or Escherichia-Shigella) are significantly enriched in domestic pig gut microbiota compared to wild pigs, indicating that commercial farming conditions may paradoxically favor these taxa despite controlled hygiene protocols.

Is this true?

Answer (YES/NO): YES